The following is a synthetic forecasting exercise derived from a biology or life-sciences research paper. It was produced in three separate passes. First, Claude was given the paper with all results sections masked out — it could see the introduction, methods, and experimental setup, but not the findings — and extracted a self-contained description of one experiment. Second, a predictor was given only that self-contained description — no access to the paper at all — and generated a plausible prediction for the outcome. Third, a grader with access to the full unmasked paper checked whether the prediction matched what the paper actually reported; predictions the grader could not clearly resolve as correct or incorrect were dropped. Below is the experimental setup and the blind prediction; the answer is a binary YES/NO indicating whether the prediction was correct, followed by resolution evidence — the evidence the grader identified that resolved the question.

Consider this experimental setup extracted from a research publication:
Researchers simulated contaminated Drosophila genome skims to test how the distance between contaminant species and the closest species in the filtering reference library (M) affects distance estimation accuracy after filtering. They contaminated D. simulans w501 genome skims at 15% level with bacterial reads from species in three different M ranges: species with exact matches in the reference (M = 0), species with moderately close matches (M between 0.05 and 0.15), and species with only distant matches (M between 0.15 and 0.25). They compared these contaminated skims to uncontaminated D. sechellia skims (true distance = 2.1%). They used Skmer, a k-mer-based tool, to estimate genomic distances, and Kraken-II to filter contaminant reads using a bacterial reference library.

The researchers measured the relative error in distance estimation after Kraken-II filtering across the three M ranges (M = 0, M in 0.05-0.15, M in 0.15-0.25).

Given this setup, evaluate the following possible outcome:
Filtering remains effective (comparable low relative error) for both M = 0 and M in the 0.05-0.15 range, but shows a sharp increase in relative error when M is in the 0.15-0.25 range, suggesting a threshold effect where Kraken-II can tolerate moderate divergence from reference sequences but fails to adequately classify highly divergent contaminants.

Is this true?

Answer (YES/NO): NO